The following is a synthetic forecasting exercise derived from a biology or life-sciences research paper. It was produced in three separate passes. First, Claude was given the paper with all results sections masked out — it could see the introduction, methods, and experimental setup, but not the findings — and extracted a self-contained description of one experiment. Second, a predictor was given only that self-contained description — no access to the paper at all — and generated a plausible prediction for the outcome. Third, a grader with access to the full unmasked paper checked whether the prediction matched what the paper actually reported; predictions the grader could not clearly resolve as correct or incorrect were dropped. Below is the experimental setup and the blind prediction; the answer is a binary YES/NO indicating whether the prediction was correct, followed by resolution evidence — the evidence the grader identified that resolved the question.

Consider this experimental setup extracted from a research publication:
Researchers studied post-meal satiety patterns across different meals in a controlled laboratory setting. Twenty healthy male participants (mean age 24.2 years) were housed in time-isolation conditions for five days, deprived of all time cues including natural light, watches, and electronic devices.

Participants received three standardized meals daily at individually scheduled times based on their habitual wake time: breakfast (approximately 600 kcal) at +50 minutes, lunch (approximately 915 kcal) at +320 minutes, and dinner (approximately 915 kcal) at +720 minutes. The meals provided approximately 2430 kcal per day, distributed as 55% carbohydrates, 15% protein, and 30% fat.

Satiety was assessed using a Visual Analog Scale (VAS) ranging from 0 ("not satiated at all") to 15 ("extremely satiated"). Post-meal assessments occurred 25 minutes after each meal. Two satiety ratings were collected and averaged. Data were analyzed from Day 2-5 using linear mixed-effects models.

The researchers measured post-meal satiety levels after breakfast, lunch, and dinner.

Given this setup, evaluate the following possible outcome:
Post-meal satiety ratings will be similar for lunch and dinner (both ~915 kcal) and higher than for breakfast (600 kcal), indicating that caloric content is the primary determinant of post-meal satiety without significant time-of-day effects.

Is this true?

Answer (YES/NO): YES